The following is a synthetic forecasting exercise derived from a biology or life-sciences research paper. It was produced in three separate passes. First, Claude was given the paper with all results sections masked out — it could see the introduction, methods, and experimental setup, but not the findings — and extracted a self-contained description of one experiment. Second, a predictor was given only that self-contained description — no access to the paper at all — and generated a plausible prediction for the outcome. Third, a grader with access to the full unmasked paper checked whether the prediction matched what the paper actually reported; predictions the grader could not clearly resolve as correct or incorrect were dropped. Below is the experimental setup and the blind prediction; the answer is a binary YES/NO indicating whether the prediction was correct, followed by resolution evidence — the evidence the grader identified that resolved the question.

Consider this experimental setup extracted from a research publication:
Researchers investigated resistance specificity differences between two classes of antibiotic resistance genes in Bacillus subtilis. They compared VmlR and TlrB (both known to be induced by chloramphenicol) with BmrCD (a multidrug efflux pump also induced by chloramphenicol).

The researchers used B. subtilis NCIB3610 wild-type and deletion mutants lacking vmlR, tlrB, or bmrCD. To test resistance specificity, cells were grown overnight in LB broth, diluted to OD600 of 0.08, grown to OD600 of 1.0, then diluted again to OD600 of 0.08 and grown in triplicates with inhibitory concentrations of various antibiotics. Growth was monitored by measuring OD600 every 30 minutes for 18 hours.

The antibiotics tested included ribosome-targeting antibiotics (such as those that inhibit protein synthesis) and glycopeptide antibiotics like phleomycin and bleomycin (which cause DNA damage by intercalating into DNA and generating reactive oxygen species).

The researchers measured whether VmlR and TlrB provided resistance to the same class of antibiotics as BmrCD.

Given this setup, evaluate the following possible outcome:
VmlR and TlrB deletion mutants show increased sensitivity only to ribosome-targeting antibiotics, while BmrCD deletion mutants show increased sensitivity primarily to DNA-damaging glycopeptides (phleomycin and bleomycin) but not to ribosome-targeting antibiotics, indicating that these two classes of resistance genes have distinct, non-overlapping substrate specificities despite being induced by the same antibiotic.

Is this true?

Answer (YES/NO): YES